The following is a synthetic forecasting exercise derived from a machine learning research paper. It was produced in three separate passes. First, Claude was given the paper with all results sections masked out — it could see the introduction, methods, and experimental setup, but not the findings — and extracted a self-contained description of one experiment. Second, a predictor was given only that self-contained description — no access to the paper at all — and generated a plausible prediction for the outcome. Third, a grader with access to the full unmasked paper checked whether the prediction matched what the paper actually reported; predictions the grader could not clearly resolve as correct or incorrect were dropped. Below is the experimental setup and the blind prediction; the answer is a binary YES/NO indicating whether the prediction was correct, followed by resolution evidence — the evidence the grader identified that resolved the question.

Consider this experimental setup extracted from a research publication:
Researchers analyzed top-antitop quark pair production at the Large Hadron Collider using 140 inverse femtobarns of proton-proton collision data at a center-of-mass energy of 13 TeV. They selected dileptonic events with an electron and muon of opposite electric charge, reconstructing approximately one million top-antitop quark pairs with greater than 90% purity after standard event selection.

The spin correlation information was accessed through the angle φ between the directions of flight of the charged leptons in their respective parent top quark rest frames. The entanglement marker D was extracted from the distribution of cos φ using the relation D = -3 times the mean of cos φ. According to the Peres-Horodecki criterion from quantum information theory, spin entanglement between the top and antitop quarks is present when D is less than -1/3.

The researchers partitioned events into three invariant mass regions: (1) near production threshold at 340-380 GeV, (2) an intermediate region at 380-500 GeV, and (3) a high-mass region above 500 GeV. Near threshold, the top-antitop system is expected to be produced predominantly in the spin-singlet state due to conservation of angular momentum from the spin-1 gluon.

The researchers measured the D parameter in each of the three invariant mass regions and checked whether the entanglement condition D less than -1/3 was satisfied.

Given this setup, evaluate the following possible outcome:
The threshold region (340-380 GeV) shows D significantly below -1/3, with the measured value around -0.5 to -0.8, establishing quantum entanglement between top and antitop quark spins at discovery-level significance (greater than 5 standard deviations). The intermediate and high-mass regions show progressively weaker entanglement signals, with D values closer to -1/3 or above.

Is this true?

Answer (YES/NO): YES